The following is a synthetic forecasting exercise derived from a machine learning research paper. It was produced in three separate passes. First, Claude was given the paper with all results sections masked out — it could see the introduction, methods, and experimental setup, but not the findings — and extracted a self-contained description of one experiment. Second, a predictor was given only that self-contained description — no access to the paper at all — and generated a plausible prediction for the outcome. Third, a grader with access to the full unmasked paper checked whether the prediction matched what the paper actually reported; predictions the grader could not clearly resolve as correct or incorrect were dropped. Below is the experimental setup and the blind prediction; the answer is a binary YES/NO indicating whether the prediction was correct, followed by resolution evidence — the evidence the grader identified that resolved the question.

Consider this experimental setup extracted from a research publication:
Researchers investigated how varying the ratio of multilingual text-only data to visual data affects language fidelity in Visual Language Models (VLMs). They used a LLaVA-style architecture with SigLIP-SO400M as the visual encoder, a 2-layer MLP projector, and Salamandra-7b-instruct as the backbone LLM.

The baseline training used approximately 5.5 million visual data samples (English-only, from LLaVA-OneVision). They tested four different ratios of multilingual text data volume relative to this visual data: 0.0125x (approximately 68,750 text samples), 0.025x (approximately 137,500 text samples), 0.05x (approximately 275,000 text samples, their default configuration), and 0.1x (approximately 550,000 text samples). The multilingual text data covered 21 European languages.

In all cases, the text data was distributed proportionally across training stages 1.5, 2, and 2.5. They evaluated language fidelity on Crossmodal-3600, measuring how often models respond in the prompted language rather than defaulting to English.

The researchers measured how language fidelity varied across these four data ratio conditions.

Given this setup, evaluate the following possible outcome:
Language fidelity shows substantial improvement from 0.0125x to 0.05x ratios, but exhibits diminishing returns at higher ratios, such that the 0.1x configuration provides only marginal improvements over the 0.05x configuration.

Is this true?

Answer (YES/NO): NO